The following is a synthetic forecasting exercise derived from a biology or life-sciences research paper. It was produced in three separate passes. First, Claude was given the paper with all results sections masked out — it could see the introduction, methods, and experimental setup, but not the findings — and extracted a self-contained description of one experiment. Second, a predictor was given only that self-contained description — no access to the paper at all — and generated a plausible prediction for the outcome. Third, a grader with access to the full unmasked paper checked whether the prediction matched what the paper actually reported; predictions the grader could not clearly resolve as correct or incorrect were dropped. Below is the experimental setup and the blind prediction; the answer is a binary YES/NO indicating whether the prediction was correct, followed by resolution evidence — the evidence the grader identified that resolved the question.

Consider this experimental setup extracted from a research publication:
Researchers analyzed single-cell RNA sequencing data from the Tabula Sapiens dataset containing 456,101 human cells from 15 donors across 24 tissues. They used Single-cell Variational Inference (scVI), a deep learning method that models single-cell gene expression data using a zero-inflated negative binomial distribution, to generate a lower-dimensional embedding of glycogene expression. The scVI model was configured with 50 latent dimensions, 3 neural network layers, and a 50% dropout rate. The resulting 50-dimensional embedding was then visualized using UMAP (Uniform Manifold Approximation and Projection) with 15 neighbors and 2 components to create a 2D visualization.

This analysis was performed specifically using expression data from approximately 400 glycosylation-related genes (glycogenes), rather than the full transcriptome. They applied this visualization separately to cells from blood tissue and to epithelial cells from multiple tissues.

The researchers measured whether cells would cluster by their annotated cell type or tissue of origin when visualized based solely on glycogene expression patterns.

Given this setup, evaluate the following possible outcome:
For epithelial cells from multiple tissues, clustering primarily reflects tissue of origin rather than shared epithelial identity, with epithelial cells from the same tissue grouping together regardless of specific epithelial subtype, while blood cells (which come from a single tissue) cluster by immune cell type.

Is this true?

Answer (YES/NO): NO